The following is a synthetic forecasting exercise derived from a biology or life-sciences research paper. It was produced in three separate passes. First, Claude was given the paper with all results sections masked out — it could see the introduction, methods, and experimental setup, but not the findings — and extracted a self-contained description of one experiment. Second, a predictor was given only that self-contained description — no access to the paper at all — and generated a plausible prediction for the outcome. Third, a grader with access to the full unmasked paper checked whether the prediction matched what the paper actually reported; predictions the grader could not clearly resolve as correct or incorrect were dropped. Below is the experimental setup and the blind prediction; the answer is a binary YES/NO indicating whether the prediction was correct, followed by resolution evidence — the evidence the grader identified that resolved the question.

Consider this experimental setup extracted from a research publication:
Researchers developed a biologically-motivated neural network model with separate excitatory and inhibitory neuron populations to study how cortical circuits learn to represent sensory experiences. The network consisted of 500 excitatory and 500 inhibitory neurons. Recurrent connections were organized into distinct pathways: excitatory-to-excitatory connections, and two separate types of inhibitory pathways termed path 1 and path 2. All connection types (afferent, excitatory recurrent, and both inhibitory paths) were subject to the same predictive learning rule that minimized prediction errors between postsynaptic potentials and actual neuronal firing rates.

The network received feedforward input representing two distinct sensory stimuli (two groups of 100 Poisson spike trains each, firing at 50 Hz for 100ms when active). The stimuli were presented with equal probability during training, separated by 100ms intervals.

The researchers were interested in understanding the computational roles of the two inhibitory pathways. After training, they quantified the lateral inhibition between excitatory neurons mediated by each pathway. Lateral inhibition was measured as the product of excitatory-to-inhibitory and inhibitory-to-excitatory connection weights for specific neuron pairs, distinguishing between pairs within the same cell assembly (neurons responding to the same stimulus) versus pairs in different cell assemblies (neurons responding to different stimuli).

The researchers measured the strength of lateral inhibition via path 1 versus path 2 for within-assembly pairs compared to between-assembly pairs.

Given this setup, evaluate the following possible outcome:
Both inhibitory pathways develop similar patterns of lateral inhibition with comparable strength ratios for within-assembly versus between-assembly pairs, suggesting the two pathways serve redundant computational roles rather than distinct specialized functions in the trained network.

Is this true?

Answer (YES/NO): NO